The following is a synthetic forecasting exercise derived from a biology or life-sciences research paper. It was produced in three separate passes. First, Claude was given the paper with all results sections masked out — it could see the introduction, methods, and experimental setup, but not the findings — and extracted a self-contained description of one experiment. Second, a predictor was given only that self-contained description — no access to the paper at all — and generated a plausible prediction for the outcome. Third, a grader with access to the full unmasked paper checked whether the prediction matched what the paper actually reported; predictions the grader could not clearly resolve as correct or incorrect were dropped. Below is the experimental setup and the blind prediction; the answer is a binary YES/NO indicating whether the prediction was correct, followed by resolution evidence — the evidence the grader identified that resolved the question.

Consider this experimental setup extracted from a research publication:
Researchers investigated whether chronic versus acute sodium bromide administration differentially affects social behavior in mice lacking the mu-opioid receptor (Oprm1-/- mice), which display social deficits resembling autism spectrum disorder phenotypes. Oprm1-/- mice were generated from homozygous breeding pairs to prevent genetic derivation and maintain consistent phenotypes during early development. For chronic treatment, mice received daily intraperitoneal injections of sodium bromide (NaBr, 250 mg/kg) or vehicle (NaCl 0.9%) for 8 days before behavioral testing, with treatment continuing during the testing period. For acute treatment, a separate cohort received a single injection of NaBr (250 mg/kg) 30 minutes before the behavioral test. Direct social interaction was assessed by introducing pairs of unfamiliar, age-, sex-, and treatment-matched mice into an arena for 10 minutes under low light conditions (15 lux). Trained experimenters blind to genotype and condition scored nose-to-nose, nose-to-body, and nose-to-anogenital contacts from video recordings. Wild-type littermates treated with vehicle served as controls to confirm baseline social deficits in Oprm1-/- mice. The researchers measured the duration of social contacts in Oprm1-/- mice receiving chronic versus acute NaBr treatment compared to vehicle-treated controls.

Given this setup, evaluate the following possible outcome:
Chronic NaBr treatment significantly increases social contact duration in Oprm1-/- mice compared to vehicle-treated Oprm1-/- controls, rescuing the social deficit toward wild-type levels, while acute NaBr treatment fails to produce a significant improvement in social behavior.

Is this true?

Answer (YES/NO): YES